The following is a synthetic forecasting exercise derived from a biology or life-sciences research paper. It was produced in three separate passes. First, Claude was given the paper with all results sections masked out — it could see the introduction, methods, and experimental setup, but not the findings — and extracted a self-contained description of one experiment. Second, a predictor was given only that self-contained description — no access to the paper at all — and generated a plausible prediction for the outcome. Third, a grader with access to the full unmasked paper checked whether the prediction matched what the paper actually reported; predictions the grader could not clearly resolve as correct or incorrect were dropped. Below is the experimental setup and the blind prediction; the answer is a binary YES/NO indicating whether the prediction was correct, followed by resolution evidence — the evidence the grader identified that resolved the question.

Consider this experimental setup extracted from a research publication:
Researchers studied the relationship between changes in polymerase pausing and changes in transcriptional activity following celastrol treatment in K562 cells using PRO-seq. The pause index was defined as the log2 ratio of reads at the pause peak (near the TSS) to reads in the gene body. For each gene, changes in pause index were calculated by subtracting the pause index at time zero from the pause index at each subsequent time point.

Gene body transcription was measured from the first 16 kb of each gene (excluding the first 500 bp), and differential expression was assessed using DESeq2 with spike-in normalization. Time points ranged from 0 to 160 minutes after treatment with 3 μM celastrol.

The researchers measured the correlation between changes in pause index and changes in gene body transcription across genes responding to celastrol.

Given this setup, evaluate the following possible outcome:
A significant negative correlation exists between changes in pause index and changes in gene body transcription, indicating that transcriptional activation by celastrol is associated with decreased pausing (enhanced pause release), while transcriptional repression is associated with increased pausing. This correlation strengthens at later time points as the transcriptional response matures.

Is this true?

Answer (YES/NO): NO